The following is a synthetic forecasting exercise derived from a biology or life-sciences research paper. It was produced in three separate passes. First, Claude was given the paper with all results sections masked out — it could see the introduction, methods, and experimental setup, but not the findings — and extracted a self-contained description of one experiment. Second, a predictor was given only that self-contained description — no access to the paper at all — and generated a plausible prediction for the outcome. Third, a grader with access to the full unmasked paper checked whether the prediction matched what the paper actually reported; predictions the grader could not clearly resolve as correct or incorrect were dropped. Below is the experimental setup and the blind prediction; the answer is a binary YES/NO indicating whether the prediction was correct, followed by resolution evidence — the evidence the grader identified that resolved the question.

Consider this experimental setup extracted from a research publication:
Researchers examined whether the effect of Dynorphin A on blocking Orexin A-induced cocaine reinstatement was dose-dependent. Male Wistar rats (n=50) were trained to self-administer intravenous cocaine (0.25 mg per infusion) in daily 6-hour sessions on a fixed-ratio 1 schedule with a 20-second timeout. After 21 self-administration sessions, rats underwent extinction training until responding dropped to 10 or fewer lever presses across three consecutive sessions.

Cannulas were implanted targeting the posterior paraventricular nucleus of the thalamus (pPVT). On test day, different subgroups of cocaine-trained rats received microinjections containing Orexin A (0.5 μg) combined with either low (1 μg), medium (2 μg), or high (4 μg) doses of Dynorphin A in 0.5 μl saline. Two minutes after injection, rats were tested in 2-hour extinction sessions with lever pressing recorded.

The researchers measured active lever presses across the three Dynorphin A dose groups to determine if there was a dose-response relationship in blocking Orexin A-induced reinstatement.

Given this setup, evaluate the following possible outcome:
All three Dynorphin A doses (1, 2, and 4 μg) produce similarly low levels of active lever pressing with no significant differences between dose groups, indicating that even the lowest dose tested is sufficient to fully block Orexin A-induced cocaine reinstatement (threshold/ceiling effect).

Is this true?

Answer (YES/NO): NO